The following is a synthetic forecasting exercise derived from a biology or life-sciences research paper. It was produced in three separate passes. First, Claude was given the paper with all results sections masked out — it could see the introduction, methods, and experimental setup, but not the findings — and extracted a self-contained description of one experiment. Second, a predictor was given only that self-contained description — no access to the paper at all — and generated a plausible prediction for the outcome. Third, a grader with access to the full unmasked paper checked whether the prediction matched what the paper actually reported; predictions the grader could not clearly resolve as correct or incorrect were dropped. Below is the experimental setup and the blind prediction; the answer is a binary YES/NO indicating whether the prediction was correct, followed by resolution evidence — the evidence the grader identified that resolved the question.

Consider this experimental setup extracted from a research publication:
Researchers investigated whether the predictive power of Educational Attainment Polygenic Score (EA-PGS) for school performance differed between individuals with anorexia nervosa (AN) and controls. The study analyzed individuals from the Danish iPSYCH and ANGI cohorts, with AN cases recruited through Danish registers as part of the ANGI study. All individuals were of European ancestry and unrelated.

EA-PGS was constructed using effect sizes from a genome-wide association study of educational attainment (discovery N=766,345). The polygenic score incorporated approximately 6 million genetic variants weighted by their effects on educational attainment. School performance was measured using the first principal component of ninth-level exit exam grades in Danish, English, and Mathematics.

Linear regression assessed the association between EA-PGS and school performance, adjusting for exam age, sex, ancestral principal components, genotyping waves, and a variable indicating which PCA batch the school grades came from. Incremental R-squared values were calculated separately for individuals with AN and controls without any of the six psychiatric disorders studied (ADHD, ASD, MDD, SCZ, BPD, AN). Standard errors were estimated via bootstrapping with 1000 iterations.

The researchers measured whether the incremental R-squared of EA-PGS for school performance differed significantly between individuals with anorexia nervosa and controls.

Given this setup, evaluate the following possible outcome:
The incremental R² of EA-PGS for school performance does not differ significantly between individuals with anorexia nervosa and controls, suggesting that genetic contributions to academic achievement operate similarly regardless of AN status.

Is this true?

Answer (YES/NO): YES